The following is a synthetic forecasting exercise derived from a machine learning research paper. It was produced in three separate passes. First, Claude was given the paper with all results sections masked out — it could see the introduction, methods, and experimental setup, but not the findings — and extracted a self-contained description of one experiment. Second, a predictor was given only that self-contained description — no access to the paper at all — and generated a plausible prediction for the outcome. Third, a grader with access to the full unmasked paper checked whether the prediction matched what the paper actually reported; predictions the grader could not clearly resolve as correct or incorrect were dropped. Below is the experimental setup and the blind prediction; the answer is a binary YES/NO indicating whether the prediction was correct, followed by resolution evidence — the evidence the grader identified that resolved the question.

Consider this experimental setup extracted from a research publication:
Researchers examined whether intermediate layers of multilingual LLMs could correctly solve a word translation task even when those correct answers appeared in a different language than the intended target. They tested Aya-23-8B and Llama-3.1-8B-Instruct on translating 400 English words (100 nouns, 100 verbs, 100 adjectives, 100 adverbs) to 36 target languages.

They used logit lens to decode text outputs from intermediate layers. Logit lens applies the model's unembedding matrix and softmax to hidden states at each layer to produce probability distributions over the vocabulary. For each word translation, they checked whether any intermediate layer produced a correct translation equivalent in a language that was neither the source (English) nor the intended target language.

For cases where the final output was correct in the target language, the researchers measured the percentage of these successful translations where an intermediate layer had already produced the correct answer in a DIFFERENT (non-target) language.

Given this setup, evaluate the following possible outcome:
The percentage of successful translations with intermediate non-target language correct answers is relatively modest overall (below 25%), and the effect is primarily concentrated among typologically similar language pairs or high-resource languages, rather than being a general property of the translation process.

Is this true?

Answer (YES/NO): NO